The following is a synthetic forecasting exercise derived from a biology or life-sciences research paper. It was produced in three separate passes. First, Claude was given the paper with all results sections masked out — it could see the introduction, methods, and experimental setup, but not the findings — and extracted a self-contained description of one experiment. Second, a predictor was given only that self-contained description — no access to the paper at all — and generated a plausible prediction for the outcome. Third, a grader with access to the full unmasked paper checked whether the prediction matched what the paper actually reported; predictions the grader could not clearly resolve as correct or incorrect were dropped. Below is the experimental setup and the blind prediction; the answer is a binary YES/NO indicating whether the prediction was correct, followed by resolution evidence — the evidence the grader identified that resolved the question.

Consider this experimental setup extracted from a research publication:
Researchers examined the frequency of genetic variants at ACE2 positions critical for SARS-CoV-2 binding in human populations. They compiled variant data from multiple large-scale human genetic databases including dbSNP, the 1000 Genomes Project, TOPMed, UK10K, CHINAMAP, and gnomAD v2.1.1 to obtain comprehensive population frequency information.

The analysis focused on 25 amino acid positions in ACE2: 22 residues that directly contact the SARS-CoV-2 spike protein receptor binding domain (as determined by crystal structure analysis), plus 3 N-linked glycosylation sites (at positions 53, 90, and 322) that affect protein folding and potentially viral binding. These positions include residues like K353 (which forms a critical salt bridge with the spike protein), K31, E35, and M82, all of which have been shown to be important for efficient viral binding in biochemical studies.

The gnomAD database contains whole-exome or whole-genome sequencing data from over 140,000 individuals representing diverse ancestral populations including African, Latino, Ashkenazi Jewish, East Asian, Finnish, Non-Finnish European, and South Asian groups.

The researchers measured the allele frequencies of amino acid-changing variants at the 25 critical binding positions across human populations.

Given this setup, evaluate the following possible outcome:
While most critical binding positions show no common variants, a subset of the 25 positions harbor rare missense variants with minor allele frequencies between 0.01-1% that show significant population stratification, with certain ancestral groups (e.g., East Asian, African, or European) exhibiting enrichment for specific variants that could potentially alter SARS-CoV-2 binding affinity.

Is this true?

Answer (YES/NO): NO